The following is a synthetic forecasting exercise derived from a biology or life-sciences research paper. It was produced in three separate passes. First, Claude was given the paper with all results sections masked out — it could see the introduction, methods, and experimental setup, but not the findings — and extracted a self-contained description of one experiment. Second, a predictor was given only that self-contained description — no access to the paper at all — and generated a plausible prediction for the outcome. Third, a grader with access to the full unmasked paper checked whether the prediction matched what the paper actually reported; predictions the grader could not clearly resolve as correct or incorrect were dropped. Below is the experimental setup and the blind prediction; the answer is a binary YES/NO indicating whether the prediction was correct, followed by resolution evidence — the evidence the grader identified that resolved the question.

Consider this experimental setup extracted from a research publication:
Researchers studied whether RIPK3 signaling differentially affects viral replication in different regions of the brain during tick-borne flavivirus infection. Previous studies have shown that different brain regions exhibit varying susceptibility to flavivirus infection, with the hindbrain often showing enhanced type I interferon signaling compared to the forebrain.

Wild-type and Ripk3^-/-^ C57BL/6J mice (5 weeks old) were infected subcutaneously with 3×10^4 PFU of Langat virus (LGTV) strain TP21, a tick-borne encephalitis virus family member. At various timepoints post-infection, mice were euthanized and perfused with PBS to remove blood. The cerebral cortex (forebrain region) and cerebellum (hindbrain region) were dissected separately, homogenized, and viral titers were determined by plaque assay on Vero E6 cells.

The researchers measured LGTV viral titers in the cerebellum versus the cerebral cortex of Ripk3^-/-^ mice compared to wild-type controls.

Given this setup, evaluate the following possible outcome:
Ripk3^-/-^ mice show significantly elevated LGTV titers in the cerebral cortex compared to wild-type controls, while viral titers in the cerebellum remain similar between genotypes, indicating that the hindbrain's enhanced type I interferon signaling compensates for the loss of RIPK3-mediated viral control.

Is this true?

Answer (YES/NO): NO